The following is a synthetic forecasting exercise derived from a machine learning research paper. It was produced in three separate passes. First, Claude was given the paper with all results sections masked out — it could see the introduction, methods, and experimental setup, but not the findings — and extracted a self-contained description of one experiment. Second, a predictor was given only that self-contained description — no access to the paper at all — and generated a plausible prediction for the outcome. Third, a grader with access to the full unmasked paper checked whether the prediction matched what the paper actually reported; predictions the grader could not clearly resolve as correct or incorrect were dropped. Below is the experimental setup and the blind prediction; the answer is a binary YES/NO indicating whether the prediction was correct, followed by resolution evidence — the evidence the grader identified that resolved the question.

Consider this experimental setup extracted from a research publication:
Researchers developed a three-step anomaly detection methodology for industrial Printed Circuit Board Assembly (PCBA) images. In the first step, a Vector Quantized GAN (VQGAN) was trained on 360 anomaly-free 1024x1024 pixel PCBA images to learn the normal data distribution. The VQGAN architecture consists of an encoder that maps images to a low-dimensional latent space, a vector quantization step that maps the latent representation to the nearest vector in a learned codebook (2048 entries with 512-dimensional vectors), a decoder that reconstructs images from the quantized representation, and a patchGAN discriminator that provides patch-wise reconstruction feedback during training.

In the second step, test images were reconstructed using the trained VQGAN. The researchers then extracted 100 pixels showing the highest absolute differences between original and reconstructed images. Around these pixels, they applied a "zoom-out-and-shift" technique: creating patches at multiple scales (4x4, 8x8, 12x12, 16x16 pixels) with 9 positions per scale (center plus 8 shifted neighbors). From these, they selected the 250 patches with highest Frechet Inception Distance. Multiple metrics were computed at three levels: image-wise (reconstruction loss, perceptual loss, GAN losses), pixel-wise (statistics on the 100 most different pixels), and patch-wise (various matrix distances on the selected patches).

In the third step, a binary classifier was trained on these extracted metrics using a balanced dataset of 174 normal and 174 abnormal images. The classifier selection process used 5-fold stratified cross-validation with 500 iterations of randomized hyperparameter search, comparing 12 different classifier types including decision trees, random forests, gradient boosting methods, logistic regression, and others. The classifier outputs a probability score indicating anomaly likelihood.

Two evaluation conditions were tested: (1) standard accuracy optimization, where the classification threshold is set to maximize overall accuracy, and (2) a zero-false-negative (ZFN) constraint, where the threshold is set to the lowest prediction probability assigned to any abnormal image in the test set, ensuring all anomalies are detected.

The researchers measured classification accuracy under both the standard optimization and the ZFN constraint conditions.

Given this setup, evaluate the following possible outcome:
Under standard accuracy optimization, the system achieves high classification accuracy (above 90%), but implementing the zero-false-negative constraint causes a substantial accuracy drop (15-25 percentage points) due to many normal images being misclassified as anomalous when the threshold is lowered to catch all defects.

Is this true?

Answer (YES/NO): NO